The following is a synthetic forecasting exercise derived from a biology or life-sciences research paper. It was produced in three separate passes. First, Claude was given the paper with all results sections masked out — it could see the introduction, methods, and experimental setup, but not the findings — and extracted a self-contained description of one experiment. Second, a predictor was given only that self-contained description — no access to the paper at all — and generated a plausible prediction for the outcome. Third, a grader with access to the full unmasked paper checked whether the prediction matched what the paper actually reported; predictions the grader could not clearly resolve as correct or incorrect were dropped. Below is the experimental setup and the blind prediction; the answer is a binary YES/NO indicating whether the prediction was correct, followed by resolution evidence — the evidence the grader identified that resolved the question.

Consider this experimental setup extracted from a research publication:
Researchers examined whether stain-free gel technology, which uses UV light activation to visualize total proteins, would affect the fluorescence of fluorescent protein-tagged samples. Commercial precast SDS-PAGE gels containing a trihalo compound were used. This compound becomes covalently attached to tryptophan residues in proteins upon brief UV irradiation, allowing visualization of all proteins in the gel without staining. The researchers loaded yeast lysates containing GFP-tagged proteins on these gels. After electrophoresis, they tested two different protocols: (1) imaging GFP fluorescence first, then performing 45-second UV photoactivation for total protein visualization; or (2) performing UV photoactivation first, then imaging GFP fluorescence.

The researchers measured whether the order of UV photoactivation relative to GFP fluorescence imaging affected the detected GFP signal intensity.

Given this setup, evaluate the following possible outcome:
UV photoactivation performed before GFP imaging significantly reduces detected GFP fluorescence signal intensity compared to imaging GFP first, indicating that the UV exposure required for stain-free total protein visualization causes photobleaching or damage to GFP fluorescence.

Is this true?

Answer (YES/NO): YES